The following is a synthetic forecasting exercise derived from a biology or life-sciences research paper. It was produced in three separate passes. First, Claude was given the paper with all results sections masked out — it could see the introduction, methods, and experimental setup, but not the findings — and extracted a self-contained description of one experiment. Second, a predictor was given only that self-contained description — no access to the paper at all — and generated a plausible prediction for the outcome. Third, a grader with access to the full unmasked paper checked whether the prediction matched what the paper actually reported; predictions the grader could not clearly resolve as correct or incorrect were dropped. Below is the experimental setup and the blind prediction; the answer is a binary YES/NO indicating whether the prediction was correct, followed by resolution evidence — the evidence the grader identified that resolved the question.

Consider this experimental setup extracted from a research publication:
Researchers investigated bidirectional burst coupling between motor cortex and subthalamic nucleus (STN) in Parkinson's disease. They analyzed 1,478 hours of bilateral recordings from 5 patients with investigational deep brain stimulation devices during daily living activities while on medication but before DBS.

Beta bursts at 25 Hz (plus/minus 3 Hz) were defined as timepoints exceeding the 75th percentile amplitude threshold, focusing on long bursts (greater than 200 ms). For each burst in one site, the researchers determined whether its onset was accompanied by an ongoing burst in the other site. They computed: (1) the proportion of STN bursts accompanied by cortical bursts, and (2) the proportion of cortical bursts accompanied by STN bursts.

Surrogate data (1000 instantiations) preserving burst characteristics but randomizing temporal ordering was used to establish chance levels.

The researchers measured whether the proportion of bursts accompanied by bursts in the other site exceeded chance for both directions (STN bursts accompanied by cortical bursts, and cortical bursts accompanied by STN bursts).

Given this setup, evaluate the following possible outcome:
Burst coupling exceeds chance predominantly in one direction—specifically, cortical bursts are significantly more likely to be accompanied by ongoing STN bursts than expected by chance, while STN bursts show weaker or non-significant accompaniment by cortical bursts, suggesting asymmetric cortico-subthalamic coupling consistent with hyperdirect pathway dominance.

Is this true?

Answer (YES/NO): NO